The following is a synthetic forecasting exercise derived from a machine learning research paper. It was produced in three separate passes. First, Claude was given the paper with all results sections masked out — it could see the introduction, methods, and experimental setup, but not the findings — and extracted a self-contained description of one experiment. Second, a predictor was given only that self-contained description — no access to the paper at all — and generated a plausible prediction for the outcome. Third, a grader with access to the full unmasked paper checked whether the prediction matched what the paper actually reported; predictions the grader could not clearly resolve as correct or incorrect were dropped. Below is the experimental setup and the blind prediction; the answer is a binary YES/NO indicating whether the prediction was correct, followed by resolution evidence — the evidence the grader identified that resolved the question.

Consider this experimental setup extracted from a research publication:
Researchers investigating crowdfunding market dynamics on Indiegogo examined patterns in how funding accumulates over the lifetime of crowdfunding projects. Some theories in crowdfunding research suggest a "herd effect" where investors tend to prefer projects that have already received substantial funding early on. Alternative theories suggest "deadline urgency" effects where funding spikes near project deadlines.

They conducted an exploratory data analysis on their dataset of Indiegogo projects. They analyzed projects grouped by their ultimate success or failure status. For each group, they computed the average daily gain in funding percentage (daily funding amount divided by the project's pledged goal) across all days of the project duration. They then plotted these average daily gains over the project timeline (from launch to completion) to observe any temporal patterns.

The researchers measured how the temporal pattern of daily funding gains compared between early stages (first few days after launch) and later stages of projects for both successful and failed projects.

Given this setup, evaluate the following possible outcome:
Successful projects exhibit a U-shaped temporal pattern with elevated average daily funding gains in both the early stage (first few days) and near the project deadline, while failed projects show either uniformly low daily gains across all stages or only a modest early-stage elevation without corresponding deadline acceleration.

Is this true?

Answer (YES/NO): NO